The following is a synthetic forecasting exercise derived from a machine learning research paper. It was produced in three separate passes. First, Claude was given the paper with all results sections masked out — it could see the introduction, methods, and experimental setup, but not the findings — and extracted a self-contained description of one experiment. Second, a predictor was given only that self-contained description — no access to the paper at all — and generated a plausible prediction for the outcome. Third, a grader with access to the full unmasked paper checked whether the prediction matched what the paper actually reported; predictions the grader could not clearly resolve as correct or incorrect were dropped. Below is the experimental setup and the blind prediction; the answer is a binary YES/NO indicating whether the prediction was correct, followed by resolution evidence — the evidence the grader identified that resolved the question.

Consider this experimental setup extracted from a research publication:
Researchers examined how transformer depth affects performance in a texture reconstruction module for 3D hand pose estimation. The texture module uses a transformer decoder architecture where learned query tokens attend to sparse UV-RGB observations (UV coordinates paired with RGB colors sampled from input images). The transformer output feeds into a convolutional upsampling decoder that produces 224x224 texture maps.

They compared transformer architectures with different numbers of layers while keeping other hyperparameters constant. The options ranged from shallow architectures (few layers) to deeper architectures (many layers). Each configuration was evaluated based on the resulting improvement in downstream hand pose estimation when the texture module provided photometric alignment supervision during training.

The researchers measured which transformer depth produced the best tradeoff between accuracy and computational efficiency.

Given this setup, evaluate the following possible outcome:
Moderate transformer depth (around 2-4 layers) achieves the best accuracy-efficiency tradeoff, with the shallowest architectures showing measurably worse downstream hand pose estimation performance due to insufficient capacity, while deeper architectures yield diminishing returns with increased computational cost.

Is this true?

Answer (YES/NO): NO